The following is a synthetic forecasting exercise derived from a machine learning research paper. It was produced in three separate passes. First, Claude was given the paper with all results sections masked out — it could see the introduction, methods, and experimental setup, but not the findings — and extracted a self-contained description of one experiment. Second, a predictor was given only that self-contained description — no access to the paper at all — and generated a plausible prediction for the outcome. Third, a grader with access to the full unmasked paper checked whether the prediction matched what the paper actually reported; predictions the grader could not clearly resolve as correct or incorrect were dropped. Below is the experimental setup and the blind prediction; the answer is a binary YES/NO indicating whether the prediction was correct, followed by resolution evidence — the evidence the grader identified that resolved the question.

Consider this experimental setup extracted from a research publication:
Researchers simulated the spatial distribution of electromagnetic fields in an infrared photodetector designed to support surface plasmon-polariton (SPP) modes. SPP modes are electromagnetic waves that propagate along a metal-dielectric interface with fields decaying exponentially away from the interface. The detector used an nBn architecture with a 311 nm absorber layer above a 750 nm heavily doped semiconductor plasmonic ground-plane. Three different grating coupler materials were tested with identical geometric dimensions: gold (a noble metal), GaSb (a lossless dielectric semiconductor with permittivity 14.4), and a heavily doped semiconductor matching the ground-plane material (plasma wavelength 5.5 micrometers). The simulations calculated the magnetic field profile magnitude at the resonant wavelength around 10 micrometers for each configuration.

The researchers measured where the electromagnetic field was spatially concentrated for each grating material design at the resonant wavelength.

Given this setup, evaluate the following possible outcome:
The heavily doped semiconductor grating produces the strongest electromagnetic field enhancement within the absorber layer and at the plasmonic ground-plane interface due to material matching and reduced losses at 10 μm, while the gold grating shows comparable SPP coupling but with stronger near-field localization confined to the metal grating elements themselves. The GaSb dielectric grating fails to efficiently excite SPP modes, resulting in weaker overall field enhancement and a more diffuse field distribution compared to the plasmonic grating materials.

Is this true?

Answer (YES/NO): NO